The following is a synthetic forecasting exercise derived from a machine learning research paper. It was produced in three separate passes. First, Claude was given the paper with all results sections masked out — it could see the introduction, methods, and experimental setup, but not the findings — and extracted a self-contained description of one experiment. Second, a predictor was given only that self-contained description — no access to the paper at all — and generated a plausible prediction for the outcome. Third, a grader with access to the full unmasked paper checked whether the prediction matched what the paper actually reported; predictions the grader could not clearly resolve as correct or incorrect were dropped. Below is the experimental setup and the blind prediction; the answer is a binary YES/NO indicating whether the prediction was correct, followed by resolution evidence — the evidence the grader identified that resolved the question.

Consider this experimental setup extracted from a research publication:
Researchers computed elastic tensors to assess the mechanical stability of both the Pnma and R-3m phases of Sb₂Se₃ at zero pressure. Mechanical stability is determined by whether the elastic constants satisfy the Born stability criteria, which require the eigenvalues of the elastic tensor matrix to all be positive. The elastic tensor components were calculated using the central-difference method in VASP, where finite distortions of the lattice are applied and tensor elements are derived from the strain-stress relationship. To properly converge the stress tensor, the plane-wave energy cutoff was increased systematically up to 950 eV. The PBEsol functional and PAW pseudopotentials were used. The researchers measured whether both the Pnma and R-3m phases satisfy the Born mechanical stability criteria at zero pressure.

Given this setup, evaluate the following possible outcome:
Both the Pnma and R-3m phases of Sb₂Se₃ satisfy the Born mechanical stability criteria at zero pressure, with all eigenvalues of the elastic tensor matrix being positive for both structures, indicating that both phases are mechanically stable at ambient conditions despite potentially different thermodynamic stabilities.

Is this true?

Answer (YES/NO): YES